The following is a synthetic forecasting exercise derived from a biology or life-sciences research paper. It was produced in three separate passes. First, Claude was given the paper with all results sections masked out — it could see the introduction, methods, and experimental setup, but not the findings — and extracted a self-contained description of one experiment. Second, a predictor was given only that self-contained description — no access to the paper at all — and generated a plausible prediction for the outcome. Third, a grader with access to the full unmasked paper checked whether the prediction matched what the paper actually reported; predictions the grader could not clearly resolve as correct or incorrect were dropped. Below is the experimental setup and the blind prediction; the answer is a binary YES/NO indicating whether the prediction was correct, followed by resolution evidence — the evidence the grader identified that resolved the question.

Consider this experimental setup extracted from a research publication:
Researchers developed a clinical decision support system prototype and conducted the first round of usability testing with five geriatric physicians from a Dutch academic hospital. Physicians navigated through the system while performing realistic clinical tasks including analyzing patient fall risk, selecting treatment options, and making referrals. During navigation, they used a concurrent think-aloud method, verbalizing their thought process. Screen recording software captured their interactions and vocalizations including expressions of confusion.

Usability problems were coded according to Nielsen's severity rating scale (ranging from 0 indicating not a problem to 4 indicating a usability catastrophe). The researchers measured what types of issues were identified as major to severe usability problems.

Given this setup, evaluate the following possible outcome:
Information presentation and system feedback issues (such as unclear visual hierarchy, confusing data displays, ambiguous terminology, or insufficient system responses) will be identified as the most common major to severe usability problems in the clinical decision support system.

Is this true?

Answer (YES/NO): NO